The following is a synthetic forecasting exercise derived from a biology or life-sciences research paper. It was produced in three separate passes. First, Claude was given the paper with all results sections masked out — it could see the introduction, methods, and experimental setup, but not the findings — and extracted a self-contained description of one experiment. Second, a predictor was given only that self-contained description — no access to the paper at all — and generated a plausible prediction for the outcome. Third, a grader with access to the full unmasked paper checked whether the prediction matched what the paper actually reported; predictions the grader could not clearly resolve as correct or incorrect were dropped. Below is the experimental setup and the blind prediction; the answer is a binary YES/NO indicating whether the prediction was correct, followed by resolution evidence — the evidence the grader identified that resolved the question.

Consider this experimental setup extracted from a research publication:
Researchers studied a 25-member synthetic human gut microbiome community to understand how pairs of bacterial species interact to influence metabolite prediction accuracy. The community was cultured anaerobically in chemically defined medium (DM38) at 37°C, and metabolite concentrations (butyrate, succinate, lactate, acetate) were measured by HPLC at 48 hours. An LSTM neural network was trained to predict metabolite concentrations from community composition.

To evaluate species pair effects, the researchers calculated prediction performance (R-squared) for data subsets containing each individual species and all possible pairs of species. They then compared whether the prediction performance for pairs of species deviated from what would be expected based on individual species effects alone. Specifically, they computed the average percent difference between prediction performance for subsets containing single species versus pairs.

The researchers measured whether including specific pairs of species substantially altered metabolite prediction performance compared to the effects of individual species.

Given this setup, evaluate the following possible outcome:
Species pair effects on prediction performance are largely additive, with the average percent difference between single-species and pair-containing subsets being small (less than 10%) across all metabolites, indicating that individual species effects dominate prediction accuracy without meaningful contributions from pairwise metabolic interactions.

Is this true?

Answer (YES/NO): NO